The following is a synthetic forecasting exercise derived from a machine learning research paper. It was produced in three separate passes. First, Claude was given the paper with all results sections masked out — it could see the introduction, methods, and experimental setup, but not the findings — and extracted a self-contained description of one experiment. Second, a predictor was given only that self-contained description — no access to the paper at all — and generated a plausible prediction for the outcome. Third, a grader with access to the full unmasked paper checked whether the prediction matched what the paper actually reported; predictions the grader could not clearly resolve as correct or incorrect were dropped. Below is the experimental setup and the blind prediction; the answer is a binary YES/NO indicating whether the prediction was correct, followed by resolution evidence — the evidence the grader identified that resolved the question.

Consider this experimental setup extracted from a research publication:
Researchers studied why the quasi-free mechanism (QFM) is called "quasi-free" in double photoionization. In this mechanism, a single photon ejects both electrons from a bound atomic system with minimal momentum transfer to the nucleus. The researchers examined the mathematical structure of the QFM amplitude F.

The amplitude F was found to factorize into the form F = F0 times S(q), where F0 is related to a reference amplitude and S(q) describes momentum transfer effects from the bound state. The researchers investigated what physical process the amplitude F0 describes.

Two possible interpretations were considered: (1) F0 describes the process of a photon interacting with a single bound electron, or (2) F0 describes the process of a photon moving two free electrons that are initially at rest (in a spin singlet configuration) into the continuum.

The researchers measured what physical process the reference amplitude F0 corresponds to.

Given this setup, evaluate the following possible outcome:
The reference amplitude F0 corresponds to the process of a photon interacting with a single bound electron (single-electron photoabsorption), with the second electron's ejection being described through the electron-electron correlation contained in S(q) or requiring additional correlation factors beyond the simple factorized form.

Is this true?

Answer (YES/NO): NO